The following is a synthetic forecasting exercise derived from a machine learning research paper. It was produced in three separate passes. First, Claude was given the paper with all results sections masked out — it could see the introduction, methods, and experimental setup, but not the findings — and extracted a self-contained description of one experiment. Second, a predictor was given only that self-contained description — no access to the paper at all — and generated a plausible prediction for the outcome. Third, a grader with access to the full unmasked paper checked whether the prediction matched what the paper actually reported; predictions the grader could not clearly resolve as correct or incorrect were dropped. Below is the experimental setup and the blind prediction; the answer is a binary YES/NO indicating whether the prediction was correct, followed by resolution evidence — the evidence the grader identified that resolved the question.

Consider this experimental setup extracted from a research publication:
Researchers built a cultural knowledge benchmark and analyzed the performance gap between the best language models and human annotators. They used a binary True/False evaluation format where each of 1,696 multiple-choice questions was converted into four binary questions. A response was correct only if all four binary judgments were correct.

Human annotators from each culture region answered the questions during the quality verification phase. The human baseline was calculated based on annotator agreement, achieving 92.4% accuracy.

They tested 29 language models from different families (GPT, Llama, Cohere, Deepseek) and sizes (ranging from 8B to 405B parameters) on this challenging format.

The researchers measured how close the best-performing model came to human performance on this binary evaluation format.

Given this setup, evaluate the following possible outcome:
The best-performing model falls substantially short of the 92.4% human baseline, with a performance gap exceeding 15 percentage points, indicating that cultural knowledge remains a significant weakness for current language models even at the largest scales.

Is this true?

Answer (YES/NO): YES